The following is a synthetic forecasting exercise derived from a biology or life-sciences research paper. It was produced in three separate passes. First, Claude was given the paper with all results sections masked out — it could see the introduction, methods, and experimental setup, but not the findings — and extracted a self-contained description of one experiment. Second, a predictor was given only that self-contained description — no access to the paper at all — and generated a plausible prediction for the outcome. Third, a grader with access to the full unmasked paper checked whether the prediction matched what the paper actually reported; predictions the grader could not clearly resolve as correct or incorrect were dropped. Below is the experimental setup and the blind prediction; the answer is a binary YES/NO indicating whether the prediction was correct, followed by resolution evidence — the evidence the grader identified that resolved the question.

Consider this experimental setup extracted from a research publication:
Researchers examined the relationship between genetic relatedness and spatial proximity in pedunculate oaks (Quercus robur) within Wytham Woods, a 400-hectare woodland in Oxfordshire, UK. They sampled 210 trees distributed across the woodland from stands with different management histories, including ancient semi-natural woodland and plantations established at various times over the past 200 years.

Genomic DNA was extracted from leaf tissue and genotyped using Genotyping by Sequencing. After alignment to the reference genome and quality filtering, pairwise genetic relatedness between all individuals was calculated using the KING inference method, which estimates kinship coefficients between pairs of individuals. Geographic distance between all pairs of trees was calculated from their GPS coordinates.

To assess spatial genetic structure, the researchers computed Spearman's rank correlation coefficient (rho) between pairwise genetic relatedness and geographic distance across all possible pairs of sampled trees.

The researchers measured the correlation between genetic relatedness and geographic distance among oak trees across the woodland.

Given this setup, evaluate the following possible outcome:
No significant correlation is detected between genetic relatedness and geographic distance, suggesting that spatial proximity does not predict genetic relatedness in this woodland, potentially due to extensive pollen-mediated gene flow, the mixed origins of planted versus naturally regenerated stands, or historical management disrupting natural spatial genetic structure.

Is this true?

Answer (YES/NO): NO